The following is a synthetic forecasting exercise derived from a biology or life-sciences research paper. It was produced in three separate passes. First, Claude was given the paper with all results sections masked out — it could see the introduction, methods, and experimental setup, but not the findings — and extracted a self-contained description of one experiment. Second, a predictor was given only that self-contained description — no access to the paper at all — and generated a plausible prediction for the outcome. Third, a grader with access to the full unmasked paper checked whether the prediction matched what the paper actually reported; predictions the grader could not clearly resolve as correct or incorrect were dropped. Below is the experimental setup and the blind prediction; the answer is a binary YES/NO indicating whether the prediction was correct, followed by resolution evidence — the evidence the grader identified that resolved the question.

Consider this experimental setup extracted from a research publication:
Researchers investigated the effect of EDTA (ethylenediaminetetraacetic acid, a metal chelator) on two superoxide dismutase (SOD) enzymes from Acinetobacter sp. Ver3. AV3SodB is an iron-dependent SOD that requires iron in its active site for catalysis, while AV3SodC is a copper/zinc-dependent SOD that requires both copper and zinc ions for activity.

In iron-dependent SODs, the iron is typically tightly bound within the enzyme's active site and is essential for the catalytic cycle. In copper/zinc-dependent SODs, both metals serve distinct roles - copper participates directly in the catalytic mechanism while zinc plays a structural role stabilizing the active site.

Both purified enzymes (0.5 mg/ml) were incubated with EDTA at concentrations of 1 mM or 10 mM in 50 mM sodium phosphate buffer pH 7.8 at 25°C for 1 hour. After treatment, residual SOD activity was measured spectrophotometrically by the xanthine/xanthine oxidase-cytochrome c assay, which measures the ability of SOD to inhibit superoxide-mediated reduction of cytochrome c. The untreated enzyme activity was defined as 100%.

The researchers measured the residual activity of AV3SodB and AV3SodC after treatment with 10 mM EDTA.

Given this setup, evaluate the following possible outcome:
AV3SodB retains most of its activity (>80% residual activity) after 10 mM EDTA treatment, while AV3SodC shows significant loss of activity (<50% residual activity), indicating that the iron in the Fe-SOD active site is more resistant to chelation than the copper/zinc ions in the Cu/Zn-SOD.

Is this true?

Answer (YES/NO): NO